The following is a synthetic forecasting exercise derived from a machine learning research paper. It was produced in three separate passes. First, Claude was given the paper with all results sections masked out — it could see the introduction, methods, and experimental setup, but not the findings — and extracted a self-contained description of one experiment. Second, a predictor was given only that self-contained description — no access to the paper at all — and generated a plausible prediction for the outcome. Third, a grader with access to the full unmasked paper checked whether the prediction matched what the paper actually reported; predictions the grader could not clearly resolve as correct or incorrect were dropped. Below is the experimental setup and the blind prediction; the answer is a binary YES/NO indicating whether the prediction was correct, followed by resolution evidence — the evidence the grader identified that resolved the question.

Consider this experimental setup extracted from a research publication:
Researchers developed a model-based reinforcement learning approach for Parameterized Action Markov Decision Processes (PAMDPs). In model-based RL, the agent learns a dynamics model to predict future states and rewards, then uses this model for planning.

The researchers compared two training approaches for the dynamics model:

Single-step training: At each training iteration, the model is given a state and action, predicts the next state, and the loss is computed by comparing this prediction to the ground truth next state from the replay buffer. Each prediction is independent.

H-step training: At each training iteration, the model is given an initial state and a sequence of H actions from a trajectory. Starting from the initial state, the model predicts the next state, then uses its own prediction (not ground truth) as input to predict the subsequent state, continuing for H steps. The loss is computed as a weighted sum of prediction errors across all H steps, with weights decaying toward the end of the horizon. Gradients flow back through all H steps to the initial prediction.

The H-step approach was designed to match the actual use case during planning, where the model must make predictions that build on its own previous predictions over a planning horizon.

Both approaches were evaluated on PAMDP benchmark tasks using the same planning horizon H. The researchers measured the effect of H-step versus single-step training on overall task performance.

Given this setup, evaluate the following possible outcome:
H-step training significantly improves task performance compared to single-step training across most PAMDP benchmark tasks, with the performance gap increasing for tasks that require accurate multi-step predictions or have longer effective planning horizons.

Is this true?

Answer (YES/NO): NO